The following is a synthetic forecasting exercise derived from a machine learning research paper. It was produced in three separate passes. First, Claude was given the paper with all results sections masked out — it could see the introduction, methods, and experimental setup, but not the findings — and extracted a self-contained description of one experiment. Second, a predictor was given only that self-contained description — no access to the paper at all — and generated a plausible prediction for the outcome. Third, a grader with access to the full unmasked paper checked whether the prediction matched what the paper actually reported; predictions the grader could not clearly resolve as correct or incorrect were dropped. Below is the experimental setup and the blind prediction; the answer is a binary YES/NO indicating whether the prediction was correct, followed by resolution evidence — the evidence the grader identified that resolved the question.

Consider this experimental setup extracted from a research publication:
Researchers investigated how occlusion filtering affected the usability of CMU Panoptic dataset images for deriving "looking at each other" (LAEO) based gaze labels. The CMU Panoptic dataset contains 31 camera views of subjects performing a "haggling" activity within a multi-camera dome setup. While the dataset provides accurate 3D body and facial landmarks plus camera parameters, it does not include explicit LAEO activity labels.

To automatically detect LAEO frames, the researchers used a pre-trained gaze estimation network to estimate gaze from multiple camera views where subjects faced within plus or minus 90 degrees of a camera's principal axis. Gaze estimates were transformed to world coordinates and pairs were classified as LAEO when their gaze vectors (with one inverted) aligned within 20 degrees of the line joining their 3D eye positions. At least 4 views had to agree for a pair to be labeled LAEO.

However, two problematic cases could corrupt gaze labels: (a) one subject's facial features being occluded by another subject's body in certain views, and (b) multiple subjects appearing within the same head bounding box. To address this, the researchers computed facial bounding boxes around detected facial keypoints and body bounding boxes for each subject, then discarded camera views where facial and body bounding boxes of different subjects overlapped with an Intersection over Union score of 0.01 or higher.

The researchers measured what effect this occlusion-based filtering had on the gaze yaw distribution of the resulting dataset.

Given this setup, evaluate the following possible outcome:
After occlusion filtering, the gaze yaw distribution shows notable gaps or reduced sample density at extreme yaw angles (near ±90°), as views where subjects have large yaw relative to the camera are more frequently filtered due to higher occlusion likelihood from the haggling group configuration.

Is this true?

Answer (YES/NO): NO